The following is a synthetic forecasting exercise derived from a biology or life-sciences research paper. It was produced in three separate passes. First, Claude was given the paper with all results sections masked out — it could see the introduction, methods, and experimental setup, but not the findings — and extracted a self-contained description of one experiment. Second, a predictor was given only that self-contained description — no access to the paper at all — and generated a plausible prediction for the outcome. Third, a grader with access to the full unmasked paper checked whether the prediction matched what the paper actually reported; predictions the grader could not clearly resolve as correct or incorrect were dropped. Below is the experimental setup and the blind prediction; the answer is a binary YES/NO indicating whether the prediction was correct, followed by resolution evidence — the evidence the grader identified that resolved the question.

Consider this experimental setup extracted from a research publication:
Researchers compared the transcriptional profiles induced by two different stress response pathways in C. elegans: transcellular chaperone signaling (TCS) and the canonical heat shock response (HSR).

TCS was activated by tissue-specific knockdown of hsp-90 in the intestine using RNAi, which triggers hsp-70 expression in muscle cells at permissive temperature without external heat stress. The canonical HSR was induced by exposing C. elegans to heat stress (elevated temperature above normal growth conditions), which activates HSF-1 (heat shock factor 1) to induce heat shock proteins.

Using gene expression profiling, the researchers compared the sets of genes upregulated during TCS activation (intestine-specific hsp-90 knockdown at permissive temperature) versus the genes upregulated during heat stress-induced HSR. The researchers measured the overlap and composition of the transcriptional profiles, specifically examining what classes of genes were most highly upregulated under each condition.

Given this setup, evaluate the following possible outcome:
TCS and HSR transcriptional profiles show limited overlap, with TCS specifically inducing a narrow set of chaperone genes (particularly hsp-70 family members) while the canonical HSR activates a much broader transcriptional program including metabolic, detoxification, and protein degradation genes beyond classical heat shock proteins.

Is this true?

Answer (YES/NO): NO